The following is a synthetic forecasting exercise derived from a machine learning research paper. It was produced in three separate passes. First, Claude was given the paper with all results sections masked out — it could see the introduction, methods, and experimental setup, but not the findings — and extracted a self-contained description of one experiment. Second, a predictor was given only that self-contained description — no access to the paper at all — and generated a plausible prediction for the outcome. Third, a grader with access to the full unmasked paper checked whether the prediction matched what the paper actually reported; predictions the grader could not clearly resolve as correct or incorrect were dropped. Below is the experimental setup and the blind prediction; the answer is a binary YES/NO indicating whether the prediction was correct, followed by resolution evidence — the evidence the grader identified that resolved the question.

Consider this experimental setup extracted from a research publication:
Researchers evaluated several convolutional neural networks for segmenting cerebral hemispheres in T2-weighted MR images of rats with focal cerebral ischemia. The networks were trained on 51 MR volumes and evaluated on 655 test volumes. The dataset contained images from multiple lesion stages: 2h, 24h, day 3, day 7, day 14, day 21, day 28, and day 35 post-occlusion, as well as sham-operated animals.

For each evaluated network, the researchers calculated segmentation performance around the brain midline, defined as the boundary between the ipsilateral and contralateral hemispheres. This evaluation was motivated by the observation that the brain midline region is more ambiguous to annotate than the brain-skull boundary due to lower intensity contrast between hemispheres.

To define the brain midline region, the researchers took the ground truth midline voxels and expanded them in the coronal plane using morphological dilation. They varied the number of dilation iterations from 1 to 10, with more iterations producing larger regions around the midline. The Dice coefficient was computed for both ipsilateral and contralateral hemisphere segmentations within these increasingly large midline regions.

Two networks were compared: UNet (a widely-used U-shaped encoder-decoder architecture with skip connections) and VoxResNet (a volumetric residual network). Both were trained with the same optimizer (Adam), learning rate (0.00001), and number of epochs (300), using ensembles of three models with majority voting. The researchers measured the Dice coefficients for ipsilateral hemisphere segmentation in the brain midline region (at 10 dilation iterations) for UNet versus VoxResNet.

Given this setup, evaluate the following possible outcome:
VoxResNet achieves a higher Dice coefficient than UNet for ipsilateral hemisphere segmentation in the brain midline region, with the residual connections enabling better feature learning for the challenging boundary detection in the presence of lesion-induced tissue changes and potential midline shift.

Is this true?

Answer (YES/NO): NO